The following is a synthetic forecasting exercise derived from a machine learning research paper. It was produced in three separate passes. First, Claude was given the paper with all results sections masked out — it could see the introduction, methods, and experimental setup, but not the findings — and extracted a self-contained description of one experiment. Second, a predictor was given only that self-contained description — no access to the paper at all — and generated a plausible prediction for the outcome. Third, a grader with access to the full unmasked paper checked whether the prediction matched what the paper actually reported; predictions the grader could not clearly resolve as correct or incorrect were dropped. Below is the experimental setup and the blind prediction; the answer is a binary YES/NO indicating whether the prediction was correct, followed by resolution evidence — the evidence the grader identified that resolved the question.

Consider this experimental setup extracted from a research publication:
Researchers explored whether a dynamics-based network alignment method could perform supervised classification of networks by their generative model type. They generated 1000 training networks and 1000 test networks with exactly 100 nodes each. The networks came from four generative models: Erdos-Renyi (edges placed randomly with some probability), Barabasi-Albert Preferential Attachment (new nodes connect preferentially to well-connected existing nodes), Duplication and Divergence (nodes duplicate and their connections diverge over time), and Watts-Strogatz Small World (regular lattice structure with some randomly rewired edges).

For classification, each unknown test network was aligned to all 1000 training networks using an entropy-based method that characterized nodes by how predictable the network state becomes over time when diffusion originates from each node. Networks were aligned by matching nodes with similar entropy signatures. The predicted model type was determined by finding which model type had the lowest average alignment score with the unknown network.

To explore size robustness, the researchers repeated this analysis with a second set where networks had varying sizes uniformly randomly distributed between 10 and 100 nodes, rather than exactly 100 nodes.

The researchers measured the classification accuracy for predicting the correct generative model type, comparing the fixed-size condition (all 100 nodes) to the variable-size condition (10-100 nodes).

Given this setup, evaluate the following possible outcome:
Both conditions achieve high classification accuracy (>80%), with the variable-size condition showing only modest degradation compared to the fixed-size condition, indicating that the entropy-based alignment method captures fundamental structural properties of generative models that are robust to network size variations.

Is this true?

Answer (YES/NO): YES